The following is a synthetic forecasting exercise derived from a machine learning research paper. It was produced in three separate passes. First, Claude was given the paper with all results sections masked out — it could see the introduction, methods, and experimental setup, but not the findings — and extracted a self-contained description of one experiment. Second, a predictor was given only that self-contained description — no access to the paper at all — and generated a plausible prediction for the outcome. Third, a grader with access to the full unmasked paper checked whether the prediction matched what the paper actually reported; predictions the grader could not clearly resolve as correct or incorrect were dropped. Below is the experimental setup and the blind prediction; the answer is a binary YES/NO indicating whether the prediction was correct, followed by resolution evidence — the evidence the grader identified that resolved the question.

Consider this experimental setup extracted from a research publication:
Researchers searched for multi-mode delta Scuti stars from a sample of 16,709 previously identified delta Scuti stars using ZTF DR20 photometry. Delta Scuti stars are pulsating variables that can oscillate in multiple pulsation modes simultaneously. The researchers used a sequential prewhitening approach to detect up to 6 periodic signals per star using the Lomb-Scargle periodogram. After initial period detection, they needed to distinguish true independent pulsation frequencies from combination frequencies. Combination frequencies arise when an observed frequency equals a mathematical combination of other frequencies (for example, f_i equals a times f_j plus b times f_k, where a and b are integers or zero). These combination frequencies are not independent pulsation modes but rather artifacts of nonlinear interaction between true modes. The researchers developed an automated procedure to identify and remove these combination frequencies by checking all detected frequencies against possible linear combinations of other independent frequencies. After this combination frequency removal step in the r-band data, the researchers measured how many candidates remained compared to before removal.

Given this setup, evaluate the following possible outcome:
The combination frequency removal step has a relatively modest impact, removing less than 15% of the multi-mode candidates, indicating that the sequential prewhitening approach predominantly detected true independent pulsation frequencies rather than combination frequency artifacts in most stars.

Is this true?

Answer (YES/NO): NO